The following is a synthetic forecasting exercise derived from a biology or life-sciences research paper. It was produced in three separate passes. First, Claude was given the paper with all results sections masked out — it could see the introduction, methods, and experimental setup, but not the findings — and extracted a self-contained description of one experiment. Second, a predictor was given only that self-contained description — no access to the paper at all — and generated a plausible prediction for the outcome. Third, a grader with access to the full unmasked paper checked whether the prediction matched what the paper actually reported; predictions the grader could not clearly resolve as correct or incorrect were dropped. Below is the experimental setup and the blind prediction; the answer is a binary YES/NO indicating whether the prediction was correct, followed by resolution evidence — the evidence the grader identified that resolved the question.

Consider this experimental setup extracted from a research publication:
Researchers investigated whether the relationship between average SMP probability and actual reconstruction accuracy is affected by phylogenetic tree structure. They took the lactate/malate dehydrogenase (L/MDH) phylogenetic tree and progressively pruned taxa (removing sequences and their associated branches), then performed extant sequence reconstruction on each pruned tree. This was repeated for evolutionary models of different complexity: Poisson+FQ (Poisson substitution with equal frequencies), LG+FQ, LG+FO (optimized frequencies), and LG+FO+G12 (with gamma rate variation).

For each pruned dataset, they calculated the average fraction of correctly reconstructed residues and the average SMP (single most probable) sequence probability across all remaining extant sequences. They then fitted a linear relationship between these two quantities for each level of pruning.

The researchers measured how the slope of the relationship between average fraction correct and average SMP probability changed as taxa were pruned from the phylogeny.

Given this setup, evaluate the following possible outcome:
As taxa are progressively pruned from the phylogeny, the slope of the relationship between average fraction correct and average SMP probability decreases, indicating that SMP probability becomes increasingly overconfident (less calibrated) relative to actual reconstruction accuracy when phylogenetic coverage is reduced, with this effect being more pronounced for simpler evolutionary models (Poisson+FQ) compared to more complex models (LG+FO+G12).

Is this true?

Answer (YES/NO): NO